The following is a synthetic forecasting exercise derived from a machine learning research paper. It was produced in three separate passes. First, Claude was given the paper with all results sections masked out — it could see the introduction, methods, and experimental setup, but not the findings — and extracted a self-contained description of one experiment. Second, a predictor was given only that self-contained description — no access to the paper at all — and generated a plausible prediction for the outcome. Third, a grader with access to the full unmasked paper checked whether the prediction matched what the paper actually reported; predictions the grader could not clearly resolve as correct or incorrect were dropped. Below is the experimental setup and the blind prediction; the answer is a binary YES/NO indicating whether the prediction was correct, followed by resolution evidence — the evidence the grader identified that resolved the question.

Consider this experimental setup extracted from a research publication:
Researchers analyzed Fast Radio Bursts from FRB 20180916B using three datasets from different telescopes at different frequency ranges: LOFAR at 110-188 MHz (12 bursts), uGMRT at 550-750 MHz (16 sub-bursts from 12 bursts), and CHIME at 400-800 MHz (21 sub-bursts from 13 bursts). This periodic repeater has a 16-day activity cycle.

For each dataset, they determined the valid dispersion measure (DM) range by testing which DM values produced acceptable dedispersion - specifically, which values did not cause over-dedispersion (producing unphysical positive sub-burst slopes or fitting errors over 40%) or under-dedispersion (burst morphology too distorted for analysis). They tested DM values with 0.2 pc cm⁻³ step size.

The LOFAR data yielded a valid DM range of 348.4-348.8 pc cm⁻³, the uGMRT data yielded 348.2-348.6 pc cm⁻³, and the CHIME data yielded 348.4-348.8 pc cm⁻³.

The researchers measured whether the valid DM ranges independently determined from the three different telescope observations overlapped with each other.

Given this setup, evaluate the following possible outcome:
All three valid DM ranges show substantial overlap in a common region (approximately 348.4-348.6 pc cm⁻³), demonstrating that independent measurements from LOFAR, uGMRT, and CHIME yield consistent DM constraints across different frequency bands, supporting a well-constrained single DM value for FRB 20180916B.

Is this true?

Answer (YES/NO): YES